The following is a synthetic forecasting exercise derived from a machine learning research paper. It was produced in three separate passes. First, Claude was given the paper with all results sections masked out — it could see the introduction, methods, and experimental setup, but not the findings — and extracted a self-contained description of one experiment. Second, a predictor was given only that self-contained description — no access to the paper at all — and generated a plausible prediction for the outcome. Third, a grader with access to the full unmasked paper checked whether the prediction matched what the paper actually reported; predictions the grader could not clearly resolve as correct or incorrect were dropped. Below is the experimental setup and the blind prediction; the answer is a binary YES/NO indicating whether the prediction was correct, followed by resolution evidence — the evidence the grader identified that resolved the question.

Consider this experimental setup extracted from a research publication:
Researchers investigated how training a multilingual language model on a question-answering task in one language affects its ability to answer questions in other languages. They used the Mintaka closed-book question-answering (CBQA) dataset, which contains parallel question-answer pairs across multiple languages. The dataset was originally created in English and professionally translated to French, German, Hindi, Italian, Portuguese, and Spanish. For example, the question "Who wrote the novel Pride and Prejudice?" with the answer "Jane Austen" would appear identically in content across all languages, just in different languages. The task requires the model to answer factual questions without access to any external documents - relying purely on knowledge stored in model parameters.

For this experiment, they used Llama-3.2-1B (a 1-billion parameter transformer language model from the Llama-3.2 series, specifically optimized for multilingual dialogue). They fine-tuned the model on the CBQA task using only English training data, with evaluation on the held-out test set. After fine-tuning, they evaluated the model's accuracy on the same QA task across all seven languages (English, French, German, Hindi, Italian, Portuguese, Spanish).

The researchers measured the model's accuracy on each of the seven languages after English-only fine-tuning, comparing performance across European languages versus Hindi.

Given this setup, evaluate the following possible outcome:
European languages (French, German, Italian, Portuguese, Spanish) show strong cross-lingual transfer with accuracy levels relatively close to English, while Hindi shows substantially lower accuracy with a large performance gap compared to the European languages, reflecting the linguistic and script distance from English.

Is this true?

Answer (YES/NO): YES